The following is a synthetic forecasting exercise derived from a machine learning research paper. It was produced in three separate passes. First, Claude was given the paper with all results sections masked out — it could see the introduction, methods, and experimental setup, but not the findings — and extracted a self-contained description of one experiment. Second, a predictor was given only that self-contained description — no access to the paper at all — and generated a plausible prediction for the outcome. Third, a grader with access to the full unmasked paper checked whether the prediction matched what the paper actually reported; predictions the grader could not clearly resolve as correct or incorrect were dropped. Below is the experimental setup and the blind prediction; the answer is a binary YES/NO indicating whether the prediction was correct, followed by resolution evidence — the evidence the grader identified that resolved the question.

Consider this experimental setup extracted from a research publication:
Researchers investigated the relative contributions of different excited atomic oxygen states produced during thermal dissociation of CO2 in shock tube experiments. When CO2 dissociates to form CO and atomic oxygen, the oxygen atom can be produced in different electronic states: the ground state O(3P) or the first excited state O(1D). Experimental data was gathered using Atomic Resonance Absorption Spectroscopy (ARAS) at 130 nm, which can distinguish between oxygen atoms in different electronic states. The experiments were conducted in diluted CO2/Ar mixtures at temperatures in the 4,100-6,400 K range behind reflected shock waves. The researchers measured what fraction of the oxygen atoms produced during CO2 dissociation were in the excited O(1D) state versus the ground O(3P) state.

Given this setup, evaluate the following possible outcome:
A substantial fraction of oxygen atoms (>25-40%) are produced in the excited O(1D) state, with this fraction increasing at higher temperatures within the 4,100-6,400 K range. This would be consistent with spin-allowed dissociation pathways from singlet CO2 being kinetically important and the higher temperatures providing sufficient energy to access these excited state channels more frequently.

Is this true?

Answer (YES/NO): NO